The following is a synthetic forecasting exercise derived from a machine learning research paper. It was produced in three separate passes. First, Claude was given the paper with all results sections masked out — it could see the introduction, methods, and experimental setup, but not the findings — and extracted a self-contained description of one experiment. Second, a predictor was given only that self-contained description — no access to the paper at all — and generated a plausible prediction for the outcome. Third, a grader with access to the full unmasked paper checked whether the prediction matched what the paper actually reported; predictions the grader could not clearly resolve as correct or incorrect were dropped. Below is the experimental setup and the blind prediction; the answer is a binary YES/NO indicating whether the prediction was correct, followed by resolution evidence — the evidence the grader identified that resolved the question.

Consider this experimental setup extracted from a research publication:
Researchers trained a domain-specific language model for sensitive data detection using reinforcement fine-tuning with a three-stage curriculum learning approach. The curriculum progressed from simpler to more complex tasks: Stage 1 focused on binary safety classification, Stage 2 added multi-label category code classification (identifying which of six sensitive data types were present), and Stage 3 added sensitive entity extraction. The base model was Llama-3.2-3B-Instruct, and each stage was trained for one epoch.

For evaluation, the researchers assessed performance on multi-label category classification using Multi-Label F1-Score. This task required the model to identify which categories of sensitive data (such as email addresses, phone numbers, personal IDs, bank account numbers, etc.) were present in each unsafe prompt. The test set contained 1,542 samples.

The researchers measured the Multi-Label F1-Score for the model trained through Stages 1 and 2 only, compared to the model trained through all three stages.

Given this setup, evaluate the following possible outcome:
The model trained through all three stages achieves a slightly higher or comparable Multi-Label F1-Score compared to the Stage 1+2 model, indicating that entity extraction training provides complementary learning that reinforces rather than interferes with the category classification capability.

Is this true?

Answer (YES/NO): YES